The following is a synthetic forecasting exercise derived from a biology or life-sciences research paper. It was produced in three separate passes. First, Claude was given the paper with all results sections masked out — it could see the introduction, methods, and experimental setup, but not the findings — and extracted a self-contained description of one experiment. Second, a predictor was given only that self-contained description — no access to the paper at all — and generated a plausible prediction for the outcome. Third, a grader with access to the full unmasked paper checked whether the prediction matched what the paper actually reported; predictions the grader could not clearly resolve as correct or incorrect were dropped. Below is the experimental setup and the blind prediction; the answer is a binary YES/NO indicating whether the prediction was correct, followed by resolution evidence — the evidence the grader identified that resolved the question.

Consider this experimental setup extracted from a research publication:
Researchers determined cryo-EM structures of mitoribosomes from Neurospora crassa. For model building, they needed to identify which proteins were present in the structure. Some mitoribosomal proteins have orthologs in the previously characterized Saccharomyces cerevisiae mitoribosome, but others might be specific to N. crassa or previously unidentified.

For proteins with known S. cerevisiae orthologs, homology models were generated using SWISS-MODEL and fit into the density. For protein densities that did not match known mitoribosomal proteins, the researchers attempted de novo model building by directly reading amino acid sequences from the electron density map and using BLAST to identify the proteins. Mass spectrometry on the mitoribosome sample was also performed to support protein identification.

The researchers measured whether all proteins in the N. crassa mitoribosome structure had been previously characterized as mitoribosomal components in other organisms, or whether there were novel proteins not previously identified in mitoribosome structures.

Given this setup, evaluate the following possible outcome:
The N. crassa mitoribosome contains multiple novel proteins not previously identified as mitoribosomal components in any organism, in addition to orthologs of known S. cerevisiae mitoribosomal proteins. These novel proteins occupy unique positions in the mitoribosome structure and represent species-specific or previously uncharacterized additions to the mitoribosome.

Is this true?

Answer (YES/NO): YES